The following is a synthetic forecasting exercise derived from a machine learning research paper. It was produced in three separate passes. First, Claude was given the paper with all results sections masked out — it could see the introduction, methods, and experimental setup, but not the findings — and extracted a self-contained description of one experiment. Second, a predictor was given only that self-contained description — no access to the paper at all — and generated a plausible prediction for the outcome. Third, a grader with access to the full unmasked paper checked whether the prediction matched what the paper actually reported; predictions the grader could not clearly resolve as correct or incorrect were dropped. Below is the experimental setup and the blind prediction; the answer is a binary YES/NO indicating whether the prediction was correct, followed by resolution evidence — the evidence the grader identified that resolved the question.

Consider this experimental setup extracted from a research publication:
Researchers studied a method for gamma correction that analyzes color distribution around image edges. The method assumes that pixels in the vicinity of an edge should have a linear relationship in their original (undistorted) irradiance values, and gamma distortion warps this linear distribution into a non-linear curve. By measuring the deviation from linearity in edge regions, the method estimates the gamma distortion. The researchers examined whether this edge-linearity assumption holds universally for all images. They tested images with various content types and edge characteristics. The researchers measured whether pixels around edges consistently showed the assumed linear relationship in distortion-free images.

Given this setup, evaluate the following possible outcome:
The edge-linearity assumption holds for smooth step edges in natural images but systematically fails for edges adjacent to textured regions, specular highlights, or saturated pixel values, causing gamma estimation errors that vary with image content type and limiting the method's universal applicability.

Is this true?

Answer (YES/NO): NO